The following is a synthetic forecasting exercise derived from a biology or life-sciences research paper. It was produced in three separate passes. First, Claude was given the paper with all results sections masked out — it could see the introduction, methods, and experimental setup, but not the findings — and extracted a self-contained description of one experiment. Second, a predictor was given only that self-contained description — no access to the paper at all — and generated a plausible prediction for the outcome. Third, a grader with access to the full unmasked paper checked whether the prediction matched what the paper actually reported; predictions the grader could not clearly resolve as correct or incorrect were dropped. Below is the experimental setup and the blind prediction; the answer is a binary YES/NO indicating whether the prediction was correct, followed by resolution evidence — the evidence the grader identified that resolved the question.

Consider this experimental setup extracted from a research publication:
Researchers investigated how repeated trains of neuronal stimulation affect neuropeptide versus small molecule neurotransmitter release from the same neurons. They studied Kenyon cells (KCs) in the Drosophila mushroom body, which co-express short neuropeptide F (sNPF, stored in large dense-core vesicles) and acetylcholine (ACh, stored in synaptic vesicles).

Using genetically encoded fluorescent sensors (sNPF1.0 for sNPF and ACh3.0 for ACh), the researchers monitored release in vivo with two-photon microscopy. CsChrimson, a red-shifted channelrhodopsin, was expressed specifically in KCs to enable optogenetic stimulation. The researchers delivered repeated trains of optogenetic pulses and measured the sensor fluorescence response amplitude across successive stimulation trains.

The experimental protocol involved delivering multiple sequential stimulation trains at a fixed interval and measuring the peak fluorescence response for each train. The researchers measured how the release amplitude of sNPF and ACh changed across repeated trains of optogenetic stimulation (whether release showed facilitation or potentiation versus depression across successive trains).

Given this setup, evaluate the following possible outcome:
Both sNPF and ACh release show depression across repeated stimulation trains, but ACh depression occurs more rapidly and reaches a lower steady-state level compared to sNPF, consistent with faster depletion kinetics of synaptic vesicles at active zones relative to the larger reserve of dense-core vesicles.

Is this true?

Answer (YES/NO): NO